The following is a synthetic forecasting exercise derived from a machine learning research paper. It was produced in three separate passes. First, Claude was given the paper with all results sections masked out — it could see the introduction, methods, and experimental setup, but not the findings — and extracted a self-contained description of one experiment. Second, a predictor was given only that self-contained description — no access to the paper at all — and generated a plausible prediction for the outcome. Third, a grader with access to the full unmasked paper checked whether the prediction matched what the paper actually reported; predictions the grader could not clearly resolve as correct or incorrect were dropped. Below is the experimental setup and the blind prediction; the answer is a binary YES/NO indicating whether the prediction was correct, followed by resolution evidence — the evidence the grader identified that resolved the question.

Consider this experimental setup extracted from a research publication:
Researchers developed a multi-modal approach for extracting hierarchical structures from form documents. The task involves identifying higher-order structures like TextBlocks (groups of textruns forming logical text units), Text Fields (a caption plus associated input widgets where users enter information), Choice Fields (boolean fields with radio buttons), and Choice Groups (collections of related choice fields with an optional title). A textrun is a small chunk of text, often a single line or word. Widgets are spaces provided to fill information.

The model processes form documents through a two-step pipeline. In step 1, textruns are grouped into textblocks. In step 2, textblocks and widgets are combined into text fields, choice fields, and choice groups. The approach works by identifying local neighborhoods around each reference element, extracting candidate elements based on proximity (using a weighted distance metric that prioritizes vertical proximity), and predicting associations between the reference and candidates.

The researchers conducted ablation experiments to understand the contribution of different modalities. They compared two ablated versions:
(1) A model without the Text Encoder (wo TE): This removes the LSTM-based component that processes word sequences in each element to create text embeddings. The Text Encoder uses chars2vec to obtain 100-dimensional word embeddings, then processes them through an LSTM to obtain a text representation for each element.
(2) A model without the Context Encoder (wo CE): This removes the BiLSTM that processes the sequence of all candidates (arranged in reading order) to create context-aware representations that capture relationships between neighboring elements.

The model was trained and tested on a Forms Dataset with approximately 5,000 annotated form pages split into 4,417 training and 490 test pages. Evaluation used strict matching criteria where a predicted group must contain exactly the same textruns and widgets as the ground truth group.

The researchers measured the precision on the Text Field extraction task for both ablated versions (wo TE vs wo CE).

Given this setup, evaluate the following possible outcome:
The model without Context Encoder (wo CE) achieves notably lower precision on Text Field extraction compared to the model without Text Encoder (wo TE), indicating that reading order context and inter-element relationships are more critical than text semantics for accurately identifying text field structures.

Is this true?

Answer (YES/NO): NO